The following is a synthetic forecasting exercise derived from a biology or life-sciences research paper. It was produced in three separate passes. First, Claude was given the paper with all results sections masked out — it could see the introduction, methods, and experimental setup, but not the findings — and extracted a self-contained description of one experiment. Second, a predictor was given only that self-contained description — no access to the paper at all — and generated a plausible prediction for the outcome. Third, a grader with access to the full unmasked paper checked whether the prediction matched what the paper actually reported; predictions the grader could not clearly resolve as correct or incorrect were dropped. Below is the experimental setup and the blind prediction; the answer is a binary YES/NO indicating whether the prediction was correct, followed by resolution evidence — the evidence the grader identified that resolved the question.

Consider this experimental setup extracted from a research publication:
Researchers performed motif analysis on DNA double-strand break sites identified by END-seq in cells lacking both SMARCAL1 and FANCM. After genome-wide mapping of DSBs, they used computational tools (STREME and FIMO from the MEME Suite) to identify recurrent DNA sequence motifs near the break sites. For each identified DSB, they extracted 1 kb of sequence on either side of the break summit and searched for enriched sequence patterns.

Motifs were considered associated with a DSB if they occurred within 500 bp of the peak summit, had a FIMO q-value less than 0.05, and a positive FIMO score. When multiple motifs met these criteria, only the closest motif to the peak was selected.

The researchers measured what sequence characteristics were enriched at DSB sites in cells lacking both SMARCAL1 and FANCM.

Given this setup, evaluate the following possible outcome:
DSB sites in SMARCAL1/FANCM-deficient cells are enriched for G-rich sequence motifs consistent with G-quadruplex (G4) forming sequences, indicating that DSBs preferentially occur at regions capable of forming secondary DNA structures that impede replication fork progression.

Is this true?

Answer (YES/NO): NO